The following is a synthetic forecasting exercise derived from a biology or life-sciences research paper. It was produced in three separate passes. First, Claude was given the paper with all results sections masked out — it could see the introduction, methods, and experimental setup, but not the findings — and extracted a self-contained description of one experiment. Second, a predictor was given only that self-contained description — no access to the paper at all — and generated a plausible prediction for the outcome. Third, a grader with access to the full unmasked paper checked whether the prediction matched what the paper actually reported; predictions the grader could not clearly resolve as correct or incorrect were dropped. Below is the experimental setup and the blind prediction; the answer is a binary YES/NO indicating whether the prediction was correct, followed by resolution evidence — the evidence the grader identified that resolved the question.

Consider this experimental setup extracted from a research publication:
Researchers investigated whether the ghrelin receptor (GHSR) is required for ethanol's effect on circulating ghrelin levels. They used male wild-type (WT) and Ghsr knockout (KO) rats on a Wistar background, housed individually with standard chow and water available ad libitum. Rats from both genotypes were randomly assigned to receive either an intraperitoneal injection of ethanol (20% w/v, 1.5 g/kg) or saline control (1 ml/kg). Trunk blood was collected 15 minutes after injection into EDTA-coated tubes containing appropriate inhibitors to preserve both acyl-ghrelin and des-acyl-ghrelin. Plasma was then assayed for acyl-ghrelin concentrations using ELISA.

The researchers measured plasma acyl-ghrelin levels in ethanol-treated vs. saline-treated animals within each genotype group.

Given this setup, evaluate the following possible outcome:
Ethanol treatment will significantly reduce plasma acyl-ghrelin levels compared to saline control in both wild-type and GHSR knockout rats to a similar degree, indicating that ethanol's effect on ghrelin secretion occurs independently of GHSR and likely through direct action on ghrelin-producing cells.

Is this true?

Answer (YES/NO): NO